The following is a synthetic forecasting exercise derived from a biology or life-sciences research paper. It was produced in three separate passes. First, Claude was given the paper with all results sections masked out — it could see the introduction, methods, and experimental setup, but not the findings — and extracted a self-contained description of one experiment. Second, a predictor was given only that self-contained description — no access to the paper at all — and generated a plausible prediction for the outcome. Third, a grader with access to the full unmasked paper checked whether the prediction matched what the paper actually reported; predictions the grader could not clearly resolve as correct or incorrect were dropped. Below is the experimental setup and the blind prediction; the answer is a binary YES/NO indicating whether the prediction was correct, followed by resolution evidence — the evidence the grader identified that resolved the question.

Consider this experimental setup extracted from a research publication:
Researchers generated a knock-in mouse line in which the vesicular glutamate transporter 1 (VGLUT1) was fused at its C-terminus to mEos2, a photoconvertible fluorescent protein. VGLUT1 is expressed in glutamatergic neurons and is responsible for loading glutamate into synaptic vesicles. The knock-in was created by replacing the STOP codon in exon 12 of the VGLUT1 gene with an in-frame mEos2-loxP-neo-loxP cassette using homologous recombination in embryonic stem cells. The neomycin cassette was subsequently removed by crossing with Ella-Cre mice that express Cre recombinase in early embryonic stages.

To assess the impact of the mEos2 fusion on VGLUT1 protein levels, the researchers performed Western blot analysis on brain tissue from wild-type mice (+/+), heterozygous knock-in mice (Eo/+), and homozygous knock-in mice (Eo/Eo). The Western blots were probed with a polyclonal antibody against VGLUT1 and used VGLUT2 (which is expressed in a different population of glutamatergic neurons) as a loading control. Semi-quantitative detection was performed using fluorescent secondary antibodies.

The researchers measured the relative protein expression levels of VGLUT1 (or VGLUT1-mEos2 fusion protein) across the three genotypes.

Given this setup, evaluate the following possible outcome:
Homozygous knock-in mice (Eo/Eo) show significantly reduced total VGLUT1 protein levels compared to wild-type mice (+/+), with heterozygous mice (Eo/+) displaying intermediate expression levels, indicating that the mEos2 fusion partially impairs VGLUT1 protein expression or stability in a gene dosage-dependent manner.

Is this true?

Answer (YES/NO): YES